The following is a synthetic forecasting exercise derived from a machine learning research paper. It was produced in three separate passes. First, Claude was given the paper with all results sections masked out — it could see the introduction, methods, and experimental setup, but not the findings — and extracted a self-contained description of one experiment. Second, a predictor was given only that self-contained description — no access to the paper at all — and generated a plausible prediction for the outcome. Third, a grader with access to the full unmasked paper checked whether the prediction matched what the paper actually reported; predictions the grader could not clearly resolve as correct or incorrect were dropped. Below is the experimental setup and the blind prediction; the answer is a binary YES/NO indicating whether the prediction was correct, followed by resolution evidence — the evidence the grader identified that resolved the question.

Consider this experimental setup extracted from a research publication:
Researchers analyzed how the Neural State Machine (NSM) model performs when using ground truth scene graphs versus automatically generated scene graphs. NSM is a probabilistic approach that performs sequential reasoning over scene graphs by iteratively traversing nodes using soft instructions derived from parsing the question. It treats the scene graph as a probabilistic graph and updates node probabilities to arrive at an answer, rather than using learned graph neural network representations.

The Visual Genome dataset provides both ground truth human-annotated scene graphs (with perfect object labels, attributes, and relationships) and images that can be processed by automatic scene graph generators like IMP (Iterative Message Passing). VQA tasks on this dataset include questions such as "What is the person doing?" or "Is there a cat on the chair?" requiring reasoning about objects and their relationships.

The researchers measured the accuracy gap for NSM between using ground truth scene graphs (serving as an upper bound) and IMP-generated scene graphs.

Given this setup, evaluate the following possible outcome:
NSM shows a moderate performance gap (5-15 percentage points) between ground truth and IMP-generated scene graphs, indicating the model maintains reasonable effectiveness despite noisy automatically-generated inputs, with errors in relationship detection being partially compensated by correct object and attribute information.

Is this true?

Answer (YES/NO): NO